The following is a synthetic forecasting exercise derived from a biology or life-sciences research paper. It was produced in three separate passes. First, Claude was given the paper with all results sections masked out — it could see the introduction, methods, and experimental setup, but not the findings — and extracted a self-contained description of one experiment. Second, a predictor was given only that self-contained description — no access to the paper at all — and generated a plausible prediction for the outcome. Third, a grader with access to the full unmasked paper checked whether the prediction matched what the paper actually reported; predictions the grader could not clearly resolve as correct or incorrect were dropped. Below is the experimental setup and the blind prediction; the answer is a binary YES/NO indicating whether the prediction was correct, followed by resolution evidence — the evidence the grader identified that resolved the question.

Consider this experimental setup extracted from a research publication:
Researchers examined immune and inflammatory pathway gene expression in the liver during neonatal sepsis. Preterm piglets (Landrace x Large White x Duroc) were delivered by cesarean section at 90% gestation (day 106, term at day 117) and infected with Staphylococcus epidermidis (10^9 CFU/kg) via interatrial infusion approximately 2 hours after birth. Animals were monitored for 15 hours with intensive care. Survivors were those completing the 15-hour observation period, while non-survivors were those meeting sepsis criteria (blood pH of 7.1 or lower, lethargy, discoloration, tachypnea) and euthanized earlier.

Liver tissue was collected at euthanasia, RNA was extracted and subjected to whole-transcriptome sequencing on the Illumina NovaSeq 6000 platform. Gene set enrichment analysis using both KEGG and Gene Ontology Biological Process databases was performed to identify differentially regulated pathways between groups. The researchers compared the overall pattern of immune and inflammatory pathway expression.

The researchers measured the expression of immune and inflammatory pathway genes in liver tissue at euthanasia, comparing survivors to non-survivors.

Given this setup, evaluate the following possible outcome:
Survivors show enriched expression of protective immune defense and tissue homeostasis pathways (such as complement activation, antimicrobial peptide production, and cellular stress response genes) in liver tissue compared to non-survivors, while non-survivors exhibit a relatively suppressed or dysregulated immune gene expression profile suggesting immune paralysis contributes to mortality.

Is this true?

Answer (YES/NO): NO